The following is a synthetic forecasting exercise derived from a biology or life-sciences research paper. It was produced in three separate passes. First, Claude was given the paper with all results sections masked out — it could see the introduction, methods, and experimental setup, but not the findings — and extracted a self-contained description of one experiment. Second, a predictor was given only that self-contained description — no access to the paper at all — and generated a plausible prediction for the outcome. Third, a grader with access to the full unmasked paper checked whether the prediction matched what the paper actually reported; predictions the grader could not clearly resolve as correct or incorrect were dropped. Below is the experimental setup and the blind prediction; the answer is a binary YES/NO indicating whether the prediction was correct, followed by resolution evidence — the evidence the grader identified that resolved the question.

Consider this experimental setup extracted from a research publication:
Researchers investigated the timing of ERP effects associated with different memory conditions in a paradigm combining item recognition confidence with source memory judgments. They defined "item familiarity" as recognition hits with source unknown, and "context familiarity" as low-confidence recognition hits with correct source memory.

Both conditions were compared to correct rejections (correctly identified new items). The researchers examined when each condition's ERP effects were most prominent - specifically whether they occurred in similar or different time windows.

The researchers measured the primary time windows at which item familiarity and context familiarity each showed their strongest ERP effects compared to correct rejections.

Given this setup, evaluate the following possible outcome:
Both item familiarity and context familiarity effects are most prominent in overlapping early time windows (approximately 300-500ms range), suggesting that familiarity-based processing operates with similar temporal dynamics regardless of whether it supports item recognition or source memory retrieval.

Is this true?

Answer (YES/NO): NO